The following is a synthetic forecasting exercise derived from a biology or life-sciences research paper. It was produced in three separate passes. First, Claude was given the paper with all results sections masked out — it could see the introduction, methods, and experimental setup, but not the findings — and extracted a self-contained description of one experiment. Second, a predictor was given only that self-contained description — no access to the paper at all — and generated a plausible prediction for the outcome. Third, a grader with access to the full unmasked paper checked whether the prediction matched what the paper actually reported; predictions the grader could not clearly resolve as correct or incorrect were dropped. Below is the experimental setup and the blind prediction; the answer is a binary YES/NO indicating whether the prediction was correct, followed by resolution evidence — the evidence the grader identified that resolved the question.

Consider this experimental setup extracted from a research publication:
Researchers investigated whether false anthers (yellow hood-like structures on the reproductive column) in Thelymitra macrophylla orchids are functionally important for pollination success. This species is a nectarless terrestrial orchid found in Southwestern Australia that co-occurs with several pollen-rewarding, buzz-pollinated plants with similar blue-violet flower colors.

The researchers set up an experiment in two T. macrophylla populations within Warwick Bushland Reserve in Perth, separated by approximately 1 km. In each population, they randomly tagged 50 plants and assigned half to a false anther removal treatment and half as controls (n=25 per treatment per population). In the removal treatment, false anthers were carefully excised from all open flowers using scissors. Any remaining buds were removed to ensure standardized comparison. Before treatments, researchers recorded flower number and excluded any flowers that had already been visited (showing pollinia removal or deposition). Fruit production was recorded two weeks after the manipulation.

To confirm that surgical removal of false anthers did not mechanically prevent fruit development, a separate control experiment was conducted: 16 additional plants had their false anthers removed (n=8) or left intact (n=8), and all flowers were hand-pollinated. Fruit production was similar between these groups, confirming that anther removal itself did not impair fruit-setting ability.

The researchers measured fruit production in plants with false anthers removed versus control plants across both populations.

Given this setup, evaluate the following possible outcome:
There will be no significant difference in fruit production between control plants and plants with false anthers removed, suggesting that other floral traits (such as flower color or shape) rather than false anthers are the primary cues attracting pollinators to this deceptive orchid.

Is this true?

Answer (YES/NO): NO